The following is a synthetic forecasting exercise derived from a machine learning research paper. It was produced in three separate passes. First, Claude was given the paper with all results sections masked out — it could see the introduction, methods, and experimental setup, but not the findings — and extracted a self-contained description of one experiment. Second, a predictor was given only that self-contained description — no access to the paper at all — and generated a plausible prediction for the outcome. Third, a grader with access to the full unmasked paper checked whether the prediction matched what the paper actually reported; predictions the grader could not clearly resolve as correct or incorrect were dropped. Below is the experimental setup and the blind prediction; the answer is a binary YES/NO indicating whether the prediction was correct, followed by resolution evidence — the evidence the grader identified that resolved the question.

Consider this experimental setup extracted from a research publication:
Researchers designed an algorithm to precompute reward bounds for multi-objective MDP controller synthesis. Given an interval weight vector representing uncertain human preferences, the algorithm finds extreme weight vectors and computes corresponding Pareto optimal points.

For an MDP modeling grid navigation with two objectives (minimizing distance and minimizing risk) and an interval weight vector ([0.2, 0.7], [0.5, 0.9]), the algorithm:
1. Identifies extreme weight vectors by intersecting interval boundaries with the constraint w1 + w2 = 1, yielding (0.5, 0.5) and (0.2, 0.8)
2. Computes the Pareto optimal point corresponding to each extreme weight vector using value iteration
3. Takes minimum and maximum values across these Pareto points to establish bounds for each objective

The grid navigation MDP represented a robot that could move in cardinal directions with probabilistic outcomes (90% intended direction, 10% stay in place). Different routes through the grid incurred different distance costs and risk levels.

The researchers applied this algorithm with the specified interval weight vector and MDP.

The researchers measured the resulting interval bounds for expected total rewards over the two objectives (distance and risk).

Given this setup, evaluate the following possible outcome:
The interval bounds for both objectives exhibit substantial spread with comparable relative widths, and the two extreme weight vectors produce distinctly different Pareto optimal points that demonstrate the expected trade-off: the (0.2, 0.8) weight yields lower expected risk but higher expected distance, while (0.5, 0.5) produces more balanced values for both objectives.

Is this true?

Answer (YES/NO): NO